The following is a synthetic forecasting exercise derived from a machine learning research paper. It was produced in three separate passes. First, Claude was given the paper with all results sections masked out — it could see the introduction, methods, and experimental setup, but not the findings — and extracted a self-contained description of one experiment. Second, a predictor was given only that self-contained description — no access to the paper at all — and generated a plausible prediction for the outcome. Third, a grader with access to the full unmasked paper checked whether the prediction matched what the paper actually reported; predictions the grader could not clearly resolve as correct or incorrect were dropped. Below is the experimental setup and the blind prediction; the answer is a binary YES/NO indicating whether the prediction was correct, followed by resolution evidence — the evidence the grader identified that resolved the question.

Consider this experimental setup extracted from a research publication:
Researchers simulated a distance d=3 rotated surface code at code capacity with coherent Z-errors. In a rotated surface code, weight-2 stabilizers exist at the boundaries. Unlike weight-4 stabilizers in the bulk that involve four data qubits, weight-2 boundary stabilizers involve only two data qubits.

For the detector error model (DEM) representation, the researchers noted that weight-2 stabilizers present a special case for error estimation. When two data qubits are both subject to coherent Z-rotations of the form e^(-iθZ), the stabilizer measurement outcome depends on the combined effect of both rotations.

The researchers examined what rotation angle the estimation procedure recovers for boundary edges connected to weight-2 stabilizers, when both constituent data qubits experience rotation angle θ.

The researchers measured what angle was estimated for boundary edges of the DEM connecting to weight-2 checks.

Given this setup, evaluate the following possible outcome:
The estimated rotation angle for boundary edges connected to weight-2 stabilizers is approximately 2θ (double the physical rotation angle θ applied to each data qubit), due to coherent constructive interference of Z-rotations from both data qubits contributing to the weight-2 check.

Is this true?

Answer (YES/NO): YES